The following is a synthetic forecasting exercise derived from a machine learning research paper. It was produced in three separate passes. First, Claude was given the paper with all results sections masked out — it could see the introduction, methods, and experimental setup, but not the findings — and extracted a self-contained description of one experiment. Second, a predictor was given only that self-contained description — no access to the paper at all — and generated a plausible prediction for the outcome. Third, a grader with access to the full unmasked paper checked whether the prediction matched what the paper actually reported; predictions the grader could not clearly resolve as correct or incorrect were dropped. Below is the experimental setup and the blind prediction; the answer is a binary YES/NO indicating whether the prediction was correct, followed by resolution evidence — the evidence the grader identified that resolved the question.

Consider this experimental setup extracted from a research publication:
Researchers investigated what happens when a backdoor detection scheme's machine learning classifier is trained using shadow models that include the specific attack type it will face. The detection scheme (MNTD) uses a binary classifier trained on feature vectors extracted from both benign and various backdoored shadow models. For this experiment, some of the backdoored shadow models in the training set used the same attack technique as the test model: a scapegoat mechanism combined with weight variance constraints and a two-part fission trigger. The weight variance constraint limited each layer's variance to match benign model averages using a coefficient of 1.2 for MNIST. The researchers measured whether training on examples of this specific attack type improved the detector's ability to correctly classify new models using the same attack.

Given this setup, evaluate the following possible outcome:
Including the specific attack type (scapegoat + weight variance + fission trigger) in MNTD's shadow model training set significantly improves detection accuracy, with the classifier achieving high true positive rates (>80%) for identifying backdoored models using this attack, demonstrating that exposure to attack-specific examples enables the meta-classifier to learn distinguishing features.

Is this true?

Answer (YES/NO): NO